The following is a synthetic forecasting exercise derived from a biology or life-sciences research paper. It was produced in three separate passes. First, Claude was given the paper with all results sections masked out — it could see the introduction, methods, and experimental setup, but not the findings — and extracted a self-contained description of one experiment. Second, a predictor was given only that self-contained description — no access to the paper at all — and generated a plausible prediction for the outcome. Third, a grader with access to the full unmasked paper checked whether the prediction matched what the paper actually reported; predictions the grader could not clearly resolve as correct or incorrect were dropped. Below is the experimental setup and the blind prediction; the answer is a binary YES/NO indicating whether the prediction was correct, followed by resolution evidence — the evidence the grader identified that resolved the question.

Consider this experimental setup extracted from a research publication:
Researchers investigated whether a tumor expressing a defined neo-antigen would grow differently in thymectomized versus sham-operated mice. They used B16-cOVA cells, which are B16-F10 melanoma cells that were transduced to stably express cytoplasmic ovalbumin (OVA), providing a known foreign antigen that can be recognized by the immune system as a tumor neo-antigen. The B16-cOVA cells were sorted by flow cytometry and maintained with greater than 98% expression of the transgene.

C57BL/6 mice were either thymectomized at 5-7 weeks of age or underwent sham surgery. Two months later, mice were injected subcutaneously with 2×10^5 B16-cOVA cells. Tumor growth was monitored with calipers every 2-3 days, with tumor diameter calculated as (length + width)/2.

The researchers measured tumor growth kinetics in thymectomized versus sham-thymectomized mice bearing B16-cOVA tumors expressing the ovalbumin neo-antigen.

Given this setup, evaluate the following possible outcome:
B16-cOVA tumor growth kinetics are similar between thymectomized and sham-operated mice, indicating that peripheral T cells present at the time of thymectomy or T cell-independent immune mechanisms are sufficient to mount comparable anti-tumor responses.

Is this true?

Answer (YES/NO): YES